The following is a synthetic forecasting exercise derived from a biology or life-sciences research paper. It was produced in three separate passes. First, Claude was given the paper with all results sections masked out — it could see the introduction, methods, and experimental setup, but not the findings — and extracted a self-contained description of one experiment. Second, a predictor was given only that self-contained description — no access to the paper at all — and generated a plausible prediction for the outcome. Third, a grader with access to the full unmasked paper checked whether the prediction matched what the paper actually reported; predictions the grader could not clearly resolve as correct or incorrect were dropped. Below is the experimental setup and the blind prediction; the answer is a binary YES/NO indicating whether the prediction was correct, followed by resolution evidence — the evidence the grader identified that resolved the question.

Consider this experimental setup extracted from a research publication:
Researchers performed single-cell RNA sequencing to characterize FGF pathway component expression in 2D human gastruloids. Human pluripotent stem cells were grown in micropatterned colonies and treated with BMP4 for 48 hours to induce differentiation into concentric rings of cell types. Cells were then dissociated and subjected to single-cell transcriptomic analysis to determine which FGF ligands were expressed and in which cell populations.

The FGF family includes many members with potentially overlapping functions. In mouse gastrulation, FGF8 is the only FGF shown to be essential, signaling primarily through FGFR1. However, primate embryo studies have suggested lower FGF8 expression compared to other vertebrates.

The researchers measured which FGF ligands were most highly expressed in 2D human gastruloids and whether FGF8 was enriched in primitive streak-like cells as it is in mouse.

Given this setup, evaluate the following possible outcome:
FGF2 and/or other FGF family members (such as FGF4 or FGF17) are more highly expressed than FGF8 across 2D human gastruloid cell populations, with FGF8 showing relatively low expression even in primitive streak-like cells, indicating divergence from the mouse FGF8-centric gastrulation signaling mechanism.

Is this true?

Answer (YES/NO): YES